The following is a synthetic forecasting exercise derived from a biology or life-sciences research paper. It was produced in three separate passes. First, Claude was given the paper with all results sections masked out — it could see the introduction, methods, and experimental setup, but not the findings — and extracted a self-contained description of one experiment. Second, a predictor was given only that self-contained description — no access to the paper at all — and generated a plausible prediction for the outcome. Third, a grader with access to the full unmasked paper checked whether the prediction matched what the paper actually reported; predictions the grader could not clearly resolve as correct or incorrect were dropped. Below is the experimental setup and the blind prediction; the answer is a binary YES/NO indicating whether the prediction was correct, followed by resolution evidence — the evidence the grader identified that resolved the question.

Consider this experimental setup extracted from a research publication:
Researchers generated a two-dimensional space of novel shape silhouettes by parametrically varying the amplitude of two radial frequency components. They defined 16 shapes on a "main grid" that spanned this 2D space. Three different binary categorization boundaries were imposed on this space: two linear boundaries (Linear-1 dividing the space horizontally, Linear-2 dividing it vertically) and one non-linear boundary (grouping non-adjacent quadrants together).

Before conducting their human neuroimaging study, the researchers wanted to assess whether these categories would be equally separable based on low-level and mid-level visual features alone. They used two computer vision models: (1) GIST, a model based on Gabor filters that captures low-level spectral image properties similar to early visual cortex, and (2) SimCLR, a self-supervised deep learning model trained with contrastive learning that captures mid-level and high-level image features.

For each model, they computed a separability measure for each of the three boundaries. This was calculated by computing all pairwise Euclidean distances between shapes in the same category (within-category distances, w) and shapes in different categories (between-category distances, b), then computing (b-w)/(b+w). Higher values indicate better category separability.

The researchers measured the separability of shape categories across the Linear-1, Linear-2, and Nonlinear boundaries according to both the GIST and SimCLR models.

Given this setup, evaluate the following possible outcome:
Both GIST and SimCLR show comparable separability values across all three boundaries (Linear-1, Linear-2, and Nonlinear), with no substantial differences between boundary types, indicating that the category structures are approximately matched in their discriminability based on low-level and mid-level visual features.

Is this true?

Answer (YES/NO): NO